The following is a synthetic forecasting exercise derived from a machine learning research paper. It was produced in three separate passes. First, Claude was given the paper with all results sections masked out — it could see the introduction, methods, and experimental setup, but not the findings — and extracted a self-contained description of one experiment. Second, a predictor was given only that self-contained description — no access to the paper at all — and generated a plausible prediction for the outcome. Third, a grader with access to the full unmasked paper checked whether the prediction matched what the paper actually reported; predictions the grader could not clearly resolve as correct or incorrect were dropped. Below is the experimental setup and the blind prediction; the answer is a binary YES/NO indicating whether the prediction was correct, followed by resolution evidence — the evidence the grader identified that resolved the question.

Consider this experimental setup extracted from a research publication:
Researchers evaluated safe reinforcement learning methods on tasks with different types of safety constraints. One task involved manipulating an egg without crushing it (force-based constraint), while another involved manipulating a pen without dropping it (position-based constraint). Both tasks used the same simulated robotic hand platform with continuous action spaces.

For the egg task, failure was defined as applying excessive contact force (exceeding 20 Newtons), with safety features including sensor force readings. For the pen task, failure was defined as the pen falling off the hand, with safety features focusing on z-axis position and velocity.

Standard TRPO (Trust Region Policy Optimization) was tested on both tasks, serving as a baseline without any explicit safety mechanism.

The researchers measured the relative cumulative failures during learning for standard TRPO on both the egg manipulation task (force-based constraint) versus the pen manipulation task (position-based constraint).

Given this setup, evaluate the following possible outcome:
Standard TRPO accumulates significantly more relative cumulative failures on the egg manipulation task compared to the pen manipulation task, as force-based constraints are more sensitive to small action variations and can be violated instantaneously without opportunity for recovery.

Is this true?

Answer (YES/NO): NO